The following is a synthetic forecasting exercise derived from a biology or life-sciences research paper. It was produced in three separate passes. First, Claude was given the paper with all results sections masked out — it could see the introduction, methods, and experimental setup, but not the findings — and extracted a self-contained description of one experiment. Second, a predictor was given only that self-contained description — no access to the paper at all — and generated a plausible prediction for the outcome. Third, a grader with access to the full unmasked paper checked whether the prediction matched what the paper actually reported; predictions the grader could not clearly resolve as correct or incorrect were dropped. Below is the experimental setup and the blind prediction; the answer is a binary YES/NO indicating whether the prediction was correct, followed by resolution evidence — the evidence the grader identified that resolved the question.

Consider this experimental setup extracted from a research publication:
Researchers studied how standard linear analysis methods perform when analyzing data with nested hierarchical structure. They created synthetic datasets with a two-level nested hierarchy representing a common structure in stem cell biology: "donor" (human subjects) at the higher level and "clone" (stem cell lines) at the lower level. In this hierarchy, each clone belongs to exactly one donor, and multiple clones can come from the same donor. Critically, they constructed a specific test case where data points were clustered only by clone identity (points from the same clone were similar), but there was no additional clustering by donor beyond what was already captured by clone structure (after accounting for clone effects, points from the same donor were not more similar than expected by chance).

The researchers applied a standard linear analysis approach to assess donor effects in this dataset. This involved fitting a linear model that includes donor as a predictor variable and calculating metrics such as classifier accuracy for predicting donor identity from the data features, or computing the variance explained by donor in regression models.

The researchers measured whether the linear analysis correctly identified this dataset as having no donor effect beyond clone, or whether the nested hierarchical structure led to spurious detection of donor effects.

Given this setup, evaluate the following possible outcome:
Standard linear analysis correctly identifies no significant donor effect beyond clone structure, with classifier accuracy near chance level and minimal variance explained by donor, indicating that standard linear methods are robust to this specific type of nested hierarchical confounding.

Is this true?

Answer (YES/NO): NO